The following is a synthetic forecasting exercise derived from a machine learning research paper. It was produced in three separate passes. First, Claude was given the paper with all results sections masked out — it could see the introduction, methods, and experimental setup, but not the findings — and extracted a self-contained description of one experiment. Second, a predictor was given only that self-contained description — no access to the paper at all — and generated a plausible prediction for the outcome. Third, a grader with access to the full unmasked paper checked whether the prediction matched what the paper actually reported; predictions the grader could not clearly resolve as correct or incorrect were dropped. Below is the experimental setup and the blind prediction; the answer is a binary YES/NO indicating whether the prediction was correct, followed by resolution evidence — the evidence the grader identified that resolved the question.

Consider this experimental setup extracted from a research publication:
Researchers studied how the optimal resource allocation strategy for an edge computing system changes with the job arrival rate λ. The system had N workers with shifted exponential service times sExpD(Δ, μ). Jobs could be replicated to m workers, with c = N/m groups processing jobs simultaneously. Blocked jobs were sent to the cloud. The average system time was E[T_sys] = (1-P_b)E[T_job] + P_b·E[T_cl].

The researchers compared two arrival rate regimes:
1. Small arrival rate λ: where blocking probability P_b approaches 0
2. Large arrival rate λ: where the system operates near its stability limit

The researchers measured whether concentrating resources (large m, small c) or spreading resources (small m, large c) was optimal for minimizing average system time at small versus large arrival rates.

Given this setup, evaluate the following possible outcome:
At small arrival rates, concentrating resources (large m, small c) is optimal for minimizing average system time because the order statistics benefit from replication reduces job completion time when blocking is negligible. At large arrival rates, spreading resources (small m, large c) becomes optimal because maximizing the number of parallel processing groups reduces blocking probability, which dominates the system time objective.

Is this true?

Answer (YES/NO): NO